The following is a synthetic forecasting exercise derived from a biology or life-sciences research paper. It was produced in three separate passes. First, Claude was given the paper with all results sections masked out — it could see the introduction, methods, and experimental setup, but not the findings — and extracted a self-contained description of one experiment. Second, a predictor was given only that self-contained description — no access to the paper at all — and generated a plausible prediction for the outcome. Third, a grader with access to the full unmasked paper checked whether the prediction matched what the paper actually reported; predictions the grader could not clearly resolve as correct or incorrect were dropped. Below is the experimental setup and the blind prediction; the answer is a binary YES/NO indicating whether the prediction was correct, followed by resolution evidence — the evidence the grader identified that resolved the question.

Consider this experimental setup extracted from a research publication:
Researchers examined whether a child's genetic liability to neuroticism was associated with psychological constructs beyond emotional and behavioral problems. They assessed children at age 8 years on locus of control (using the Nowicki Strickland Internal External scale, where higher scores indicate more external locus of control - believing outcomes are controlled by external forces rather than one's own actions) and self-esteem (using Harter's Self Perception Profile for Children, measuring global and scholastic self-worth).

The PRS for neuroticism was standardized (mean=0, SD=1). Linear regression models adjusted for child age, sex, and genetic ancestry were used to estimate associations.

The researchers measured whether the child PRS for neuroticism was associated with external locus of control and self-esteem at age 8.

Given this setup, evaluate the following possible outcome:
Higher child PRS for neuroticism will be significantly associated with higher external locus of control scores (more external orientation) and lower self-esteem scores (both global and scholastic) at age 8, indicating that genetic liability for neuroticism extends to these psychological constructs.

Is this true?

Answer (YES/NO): YES